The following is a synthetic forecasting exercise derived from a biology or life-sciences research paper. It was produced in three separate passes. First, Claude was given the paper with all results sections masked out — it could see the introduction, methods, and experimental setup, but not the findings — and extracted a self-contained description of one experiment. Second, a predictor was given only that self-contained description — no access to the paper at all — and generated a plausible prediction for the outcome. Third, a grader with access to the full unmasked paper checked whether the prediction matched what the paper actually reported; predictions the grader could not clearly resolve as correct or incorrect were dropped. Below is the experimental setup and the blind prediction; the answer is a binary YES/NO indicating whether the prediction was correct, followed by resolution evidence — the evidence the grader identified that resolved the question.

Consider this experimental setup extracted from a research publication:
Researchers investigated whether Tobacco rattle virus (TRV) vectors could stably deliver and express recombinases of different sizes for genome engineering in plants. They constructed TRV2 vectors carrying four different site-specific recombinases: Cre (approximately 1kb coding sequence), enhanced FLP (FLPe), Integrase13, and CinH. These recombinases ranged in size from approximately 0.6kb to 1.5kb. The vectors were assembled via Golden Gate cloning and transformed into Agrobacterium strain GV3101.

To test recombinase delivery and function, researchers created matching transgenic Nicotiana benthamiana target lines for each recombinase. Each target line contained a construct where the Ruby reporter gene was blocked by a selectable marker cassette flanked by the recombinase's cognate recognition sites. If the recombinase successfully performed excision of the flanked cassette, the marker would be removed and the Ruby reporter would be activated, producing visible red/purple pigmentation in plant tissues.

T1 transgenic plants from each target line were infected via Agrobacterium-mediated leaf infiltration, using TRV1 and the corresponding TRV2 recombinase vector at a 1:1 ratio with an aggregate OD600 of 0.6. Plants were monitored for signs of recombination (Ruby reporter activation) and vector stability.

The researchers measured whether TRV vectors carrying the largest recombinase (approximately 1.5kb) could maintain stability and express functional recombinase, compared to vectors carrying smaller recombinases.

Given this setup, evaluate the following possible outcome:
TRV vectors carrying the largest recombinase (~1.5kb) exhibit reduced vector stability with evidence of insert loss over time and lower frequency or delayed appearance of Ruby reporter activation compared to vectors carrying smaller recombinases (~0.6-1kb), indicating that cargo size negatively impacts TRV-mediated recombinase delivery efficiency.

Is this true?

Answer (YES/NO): NO